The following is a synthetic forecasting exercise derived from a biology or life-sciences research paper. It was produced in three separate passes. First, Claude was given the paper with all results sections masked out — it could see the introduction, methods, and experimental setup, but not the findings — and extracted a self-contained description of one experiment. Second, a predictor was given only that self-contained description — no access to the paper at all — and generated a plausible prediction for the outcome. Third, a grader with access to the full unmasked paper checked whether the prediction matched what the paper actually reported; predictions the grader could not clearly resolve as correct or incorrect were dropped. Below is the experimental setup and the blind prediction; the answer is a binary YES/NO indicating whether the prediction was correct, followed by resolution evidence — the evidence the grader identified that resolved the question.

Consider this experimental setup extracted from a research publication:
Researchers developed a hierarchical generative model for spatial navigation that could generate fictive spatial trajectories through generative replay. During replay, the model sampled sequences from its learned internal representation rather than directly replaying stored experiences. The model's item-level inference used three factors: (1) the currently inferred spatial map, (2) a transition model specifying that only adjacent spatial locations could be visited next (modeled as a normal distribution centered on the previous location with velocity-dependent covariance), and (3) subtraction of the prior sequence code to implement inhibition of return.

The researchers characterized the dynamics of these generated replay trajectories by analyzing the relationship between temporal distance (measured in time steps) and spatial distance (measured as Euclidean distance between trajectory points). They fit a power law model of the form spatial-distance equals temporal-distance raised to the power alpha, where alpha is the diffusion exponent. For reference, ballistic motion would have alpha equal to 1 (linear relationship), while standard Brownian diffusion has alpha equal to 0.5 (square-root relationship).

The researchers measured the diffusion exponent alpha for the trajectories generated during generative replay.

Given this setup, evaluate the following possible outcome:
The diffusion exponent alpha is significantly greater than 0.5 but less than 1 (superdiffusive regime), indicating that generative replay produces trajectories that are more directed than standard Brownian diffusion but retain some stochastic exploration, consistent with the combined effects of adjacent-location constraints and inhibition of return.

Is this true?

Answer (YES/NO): NO